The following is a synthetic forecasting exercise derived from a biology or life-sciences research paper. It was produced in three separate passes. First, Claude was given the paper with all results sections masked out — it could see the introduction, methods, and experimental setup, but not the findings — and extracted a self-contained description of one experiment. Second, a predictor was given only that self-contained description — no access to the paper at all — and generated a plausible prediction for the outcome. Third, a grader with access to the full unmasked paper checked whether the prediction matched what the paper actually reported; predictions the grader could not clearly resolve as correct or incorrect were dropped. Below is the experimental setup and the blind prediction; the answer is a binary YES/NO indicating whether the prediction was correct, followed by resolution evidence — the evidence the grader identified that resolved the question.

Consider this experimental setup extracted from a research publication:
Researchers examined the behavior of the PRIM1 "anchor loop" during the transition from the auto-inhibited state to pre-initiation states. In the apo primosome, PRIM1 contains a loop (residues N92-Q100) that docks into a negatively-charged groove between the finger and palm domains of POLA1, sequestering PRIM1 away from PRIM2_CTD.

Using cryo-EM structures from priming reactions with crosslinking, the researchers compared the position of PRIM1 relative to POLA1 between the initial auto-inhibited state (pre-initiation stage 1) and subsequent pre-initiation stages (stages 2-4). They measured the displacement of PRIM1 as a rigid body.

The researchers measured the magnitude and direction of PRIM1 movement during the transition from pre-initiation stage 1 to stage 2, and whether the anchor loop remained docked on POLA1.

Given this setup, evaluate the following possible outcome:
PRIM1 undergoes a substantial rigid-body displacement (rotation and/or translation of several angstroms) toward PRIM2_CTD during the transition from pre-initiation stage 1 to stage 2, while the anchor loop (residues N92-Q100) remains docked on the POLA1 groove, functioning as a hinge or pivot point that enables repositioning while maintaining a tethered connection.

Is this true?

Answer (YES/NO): NO